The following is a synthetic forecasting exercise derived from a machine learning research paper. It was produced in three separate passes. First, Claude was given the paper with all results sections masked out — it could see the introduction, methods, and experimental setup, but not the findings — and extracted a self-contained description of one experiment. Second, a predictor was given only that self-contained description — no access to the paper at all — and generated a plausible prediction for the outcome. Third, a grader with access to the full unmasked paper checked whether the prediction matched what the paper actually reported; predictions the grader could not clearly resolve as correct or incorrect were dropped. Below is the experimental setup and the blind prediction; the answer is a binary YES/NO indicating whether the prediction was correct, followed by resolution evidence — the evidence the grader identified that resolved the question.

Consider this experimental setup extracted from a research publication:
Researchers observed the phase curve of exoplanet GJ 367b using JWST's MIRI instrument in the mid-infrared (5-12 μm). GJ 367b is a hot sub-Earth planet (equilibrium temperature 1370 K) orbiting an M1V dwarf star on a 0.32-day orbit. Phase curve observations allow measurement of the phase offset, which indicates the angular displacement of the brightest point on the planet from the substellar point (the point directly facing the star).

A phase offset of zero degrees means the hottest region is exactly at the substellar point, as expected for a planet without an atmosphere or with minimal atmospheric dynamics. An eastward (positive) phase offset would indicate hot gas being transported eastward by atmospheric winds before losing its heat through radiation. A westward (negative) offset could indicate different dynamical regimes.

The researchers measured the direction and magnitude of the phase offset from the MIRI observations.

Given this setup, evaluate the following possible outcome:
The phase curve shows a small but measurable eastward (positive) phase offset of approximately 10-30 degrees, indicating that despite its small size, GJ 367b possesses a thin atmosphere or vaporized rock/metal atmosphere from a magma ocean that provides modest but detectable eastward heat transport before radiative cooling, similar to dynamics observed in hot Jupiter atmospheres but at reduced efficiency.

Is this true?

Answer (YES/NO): NO